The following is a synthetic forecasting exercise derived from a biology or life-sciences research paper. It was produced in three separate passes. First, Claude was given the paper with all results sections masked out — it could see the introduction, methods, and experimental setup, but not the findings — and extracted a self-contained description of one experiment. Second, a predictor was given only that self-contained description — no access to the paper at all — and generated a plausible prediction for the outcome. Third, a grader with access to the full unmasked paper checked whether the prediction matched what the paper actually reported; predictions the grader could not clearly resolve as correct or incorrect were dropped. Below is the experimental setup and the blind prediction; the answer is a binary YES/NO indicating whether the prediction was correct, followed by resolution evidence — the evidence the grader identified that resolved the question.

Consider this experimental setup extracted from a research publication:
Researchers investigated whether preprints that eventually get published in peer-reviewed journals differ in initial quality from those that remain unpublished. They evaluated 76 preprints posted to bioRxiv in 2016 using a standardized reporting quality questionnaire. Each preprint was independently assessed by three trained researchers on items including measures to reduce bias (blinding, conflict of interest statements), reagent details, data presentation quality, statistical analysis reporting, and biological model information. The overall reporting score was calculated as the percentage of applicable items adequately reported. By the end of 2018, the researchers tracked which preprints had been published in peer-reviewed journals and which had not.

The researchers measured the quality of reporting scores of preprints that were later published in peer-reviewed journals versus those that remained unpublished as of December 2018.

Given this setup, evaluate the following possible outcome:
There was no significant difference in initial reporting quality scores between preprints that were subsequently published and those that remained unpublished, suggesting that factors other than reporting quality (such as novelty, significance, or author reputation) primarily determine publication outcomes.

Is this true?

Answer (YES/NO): NO